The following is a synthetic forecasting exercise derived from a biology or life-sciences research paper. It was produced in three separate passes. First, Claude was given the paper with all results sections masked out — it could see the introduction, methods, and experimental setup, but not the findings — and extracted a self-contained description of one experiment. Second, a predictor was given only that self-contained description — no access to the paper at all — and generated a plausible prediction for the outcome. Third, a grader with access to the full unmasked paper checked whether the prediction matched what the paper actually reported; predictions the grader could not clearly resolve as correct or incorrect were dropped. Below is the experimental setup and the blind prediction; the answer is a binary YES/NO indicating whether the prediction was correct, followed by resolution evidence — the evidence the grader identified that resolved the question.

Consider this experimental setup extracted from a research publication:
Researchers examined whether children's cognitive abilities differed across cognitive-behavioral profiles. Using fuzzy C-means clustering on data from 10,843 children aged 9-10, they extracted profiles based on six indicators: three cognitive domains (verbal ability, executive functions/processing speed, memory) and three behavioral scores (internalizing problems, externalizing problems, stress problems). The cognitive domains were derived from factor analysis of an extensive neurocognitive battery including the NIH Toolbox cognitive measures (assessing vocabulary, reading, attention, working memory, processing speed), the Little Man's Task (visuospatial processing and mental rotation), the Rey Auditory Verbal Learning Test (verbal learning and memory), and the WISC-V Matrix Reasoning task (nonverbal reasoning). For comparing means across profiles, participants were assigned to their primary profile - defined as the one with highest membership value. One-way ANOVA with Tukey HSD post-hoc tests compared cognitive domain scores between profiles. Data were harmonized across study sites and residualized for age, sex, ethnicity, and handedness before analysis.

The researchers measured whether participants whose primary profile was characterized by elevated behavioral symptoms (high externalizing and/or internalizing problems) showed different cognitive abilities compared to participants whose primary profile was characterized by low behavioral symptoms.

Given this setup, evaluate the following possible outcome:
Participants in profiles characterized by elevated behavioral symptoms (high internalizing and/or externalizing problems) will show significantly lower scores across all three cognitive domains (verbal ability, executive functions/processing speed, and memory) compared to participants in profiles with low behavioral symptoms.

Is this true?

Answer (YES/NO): NO